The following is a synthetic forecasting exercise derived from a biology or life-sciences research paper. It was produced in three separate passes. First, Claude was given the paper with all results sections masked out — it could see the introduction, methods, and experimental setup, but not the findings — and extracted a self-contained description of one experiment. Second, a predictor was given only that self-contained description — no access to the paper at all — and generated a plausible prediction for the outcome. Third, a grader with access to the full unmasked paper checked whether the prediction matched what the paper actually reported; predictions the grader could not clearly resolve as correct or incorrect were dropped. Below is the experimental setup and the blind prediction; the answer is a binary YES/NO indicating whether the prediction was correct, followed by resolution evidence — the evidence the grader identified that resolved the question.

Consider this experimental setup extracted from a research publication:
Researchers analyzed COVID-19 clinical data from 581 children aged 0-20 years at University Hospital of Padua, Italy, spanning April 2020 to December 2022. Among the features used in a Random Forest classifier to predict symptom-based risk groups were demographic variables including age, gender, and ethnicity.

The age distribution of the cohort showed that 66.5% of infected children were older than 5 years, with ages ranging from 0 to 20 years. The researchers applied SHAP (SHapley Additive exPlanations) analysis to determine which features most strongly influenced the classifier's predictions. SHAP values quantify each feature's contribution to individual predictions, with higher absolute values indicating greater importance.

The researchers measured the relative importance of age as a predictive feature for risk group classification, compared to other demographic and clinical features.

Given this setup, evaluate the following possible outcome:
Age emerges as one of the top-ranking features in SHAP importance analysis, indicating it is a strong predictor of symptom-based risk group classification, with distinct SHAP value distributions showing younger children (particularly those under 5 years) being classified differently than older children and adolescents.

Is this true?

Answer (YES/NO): YES